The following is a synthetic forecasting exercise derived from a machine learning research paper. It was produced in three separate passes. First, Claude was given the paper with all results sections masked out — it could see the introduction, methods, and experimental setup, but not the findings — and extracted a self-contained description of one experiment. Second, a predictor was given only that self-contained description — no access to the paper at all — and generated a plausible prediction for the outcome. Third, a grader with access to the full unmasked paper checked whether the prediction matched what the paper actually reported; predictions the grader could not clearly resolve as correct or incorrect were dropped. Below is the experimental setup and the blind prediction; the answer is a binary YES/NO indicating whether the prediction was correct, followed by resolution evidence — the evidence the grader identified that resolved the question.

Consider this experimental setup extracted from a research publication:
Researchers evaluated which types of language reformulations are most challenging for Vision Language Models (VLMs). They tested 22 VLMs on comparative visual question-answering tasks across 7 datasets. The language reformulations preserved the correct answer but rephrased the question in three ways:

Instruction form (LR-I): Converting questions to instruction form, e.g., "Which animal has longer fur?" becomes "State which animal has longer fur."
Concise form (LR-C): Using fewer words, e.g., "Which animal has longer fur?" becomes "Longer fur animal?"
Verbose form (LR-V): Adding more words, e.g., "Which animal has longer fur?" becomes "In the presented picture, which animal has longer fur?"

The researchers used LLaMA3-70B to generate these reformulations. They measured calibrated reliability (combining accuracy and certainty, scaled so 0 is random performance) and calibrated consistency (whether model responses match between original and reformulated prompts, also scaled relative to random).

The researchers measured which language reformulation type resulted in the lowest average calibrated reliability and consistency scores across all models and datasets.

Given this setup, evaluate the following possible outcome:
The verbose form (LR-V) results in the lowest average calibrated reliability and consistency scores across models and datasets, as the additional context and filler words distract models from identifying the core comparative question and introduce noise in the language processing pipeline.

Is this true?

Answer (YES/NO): YES